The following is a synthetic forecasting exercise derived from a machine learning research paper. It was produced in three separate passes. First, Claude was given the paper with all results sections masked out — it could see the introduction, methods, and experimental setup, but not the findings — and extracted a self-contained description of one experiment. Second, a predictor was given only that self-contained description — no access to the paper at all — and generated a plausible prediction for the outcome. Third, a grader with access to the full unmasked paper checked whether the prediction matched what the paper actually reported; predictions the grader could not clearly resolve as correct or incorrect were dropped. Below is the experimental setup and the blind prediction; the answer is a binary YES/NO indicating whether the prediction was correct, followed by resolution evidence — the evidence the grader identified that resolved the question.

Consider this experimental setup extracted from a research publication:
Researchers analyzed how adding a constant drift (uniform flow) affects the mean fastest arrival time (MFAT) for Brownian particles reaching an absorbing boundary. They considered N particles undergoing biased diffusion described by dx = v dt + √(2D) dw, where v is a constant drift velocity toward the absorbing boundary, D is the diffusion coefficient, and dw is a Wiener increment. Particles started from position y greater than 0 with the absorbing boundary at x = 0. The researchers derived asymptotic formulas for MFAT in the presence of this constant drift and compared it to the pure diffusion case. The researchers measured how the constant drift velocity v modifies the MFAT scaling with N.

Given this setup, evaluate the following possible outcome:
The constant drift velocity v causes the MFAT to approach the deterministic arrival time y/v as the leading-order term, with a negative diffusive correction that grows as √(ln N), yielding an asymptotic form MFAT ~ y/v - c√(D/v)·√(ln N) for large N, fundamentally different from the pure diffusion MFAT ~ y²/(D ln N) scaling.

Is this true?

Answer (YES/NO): NO